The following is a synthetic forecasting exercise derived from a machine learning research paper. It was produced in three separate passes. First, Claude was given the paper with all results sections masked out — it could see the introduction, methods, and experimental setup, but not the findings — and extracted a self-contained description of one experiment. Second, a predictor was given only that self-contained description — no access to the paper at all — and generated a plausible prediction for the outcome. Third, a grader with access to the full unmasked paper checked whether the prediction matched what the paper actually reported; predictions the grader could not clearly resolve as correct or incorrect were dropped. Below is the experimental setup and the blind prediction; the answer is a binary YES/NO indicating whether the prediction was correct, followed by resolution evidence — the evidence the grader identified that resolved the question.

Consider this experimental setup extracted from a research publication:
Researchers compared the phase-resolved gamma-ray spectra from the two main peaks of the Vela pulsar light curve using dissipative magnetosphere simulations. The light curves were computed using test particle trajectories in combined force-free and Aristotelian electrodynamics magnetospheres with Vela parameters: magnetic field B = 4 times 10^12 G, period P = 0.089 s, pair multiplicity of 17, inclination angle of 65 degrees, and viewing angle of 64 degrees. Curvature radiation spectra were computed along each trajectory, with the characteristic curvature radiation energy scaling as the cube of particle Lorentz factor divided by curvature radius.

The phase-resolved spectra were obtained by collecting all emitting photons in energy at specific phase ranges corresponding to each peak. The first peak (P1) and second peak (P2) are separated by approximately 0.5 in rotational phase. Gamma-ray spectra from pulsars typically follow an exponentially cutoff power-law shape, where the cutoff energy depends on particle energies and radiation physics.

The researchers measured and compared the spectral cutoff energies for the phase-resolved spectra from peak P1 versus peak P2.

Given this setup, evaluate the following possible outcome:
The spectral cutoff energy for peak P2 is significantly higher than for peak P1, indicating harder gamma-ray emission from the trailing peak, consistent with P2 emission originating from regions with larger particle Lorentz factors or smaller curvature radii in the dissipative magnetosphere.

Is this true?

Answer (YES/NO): NO